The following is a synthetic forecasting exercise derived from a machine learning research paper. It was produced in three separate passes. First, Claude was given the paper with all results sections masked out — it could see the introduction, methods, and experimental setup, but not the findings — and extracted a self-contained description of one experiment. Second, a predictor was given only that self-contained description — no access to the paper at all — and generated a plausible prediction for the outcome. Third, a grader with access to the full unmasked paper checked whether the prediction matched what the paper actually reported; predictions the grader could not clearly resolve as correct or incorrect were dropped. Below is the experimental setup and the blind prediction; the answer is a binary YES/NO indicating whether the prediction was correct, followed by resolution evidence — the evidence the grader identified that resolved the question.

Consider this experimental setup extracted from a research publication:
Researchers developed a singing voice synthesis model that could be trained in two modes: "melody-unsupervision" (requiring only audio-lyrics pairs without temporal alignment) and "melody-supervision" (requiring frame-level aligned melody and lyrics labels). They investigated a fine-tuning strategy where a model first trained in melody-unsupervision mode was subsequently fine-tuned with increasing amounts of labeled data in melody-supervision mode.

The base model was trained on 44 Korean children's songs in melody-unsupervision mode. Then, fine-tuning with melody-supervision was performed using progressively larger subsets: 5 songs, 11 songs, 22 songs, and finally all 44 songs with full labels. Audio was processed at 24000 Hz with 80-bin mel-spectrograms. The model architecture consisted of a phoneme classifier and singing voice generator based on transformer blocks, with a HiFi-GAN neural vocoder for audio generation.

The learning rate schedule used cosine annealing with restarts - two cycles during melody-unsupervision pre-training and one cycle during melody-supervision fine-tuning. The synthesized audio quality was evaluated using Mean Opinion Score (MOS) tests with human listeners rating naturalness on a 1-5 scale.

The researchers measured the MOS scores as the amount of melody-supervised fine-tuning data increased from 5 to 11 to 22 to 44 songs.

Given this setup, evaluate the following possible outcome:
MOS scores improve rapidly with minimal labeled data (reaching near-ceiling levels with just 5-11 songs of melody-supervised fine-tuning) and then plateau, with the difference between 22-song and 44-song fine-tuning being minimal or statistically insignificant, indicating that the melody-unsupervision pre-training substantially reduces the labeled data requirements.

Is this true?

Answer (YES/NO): NO